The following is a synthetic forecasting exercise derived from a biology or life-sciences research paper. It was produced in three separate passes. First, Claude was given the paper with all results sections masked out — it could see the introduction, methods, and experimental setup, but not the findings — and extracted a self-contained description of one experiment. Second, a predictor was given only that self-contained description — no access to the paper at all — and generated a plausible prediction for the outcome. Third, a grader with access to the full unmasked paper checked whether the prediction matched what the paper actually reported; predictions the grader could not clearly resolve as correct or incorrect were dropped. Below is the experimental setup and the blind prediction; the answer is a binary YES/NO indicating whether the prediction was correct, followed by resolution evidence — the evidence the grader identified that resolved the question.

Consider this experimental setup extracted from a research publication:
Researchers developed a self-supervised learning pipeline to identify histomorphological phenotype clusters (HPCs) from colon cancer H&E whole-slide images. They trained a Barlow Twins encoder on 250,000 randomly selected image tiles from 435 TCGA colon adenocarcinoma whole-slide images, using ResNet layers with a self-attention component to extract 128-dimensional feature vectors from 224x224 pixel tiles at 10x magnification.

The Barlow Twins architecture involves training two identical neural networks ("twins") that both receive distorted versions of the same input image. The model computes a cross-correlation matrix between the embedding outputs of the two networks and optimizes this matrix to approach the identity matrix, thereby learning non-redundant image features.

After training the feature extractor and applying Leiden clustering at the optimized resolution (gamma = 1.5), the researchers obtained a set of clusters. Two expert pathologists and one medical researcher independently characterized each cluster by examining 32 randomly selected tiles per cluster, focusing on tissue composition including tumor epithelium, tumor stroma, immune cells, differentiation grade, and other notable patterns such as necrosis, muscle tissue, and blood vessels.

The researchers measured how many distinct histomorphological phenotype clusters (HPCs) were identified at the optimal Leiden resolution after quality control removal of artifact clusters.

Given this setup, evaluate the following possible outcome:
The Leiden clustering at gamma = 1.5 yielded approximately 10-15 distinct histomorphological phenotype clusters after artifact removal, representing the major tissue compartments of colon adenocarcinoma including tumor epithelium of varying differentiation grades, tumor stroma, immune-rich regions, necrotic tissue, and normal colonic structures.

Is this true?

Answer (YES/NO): NO